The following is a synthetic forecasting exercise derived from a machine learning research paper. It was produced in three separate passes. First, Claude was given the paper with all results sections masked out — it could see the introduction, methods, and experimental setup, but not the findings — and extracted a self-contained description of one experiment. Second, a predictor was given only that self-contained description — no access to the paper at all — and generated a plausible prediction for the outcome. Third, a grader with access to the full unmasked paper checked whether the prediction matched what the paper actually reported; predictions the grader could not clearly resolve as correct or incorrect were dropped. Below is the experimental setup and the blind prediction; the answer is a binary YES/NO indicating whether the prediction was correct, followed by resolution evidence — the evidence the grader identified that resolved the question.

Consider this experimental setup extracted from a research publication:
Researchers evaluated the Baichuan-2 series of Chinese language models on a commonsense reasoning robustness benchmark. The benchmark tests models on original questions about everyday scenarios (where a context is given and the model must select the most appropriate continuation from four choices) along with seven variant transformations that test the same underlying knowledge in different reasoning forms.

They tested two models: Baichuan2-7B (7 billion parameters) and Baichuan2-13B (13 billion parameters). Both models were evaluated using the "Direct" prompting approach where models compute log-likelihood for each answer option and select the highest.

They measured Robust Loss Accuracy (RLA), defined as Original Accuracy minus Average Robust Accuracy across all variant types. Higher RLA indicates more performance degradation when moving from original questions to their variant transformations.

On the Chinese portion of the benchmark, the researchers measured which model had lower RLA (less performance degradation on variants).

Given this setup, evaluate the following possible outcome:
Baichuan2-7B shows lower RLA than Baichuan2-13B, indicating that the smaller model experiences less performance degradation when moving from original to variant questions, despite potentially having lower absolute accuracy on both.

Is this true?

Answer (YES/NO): YES